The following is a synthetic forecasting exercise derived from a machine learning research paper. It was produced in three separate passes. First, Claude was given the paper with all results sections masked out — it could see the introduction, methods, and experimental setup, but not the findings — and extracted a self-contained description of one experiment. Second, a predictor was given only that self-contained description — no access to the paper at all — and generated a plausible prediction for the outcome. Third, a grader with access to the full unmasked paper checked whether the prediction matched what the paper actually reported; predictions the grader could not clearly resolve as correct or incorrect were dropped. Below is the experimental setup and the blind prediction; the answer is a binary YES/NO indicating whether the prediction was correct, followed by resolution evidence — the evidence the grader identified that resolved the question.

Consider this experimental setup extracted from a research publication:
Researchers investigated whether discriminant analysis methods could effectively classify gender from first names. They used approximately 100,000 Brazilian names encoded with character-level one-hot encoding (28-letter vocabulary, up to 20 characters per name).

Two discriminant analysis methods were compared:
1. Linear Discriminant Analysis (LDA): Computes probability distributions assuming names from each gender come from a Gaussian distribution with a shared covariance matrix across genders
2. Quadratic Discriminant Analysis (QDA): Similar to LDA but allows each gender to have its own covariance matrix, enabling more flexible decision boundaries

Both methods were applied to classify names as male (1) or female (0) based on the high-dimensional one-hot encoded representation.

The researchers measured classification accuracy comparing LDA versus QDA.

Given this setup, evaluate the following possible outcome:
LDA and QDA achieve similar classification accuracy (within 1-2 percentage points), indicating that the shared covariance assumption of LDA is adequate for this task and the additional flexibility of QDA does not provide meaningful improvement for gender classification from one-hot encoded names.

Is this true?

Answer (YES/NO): NO